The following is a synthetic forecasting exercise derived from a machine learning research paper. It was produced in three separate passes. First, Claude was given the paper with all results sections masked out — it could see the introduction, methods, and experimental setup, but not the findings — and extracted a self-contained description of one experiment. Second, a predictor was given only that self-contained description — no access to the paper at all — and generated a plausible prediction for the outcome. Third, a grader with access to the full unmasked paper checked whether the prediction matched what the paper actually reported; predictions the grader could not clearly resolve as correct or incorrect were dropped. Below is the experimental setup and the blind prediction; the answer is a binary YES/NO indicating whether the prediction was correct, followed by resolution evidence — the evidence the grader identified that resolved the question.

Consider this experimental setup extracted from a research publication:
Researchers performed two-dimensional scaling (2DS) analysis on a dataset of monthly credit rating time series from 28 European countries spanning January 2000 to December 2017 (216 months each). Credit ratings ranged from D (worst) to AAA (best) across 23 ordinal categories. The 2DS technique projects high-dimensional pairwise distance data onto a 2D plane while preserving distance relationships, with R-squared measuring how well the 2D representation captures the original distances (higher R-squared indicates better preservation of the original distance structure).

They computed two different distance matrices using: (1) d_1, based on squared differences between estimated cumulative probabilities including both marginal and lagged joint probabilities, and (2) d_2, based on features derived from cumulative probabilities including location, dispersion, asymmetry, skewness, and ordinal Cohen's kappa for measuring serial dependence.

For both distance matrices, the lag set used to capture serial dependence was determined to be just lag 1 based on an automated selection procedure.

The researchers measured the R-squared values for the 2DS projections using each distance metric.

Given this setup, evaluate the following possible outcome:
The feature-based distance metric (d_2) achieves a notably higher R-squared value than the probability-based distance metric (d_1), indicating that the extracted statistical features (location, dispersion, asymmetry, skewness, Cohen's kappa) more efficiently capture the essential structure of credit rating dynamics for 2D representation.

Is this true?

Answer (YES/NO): YES